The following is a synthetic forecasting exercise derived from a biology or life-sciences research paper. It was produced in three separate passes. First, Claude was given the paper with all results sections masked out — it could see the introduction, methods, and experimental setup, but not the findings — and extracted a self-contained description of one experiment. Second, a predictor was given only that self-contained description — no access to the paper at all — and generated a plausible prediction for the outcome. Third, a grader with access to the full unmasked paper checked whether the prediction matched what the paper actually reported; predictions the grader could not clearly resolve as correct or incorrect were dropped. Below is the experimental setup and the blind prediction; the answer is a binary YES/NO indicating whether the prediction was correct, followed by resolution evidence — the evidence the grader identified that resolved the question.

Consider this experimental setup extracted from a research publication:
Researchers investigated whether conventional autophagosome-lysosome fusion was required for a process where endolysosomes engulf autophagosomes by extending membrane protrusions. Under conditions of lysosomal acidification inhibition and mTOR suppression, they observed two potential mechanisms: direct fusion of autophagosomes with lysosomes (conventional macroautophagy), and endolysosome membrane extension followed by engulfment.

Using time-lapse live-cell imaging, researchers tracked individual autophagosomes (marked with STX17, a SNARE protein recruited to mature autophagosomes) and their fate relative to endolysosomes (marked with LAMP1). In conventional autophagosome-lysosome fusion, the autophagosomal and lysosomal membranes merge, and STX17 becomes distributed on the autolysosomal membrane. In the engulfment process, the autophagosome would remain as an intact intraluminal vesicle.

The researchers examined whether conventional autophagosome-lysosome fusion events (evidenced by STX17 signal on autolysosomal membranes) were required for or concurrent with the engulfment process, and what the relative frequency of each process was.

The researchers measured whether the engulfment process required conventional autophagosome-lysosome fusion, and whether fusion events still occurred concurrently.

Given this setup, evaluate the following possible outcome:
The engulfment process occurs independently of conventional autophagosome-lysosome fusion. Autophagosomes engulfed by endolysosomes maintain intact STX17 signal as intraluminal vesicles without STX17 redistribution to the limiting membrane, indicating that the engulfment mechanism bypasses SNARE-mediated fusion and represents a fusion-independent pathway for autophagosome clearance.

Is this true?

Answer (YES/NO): YES